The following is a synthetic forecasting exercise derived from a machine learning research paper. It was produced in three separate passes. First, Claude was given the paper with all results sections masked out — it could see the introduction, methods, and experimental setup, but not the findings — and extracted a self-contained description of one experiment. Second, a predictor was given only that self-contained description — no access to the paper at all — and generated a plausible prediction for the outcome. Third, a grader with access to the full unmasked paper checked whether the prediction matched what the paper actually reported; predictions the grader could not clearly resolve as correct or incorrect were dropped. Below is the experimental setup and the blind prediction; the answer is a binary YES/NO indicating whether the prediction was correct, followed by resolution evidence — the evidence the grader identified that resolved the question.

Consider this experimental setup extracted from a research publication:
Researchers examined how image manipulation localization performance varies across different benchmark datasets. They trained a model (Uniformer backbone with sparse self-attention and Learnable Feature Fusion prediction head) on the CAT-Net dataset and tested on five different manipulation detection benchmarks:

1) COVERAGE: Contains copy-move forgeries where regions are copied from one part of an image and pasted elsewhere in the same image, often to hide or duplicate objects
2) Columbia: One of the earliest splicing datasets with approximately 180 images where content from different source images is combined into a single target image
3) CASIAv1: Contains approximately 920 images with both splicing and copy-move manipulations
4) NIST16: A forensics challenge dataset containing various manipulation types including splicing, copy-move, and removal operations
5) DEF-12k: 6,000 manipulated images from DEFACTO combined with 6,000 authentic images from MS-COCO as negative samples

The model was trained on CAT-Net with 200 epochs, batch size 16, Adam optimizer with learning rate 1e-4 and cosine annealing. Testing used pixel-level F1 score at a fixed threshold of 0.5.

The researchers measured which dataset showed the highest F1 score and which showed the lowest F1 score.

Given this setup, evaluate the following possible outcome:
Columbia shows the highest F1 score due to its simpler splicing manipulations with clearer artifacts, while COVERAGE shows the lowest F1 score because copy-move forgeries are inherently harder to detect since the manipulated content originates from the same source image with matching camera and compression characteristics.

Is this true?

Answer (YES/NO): NO